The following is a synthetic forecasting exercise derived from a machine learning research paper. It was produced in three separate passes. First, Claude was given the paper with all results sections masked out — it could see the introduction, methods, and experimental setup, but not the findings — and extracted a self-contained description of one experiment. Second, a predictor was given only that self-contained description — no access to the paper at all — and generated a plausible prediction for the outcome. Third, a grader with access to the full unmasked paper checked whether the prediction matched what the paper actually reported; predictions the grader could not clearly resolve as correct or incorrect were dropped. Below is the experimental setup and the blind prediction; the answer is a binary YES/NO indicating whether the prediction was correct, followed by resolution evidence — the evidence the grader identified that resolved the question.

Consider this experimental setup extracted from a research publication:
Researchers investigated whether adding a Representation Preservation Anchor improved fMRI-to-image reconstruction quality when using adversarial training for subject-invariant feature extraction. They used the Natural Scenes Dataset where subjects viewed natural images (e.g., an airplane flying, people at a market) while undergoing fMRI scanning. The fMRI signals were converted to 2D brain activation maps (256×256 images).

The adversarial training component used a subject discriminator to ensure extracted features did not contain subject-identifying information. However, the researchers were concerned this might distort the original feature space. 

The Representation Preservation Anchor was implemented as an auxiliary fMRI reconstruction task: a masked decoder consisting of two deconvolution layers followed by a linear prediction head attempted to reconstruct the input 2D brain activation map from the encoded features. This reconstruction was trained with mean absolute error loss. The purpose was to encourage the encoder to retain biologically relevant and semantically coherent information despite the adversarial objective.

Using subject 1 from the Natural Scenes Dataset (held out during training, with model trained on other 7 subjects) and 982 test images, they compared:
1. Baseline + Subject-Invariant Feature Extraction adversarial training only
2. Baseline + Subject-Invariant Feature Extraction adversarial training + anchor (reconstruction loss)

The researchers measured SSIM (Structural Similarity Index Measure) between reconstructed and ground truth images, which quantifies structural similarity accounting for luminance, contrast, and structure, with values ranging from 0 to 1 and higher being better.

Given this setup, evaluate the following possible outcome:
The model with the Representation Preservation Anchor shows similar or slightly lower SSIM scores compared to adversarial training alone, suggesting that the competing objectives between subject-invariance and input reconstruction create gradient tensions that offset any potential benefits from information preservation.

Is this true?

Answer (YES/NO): NO